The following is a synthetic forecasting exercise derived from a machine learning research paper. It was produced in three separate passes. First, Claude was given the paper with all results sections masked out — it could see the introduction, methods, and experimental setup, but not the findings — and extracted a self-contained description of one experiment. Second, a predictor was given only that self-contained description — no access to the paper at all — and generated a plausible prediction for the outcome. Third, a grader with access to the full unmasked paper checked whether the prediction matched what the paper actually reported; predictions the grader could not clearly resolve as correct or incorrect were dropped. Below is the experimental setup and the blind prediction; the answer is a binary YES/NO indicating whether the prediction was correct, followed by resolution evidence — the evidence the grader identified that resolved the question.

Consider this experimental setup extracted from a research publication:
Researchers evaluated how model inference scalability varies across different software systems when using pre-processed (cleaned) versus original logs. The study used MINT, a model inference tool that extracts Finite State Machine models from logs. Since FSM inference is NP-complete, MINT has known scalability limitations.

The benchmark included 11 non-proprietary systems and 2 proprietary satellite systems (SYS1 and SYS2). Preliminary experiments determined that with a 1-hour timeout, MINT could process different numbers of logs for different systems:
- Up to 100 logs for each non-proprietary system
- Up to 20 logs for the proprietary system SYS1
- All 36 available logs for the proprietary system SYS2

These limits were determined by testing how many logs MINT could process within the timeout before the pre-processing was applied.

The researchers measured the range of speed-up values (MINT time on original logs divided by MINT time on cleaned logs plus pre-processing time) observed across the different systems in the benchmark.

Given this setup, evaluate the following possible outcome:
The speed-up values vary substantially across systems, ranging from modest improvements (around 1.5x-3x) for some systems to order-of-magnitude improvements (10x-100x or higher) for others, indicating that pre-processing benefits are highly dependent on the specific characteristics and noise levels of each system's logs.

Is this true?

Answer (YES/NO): YES